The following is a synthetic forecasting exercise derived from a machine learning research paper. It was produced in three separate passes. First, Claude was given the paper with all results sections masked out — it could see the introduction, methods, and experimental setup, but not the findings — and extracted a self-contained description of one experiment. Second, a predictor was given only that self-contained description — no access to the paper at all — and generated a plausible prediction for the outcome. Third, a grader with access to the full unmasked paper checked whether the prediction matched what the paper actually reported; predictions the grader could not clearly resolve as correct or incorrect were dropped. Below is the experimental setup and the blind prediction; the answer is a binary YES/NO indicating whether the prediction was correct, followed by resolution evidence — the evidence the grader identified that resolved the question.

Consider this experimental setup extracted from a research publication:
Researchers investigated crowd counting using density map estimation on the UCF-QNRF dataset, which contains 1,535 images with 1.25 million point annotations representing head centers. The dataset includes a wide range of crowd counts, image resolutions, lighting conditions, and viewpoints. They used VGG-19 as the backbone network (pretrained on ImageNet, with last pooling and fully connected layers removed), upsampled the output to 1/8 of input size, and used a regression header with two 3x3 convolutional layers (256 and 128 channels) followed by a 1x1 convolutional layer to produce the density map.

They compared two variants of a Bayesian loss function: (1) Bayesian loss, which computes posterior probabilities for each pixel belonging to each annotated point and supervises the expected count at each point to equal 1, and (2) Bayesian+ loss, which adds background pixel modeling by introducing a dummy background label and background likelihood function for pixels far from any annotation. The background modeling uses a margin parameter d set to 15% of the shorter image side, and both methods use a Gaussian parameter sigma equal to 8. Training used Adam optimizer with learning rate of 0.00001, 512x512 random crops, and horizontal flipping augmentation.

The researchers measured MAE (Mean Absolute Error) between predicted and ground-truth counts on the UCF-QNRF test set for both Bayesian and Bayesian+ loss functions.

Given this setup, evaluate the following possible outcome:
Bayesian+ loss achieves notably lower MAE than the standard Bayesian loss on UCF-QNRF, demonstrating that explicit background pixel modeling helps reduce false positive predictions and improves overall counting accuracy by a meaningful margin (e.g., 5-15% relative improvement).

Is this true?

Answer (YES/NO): NO